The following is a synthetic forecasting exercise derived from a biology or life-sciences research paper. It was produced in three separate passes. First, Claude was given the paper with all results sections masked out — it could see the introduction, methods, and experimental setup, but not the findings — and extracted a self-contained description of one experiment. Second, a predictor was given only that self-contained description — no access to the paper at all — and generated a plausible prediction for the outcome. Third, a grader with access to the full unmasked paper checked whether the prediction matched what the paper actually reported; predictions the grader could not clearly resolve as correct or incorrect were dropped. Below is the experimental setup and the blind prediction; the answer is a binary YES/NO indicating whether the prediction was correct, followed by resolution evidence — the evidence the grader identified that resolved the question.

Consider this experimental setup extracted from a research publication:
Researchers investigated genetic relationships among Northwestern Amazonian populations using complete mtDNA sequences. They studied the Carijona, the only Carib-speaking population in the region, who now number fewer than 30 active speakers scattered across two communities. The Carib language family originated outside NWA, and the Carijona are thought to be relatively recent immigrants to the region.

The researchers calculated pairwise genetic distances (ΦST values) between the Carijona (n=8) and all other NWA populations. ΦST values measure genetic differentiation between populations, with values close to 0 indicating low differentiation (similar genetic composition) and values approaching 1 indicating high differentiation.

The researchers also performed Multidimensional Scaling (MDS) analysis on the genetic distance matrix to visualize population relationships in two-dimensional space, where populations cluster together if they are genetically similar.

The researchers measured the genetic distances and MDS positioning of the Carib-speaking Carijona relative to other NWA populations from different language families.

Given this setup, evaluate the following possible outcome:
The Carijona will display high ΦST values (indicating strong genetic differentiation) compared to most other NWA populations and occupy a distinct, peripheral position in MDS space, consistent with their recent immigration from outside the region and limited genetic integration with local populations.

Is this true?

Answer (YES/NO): NO